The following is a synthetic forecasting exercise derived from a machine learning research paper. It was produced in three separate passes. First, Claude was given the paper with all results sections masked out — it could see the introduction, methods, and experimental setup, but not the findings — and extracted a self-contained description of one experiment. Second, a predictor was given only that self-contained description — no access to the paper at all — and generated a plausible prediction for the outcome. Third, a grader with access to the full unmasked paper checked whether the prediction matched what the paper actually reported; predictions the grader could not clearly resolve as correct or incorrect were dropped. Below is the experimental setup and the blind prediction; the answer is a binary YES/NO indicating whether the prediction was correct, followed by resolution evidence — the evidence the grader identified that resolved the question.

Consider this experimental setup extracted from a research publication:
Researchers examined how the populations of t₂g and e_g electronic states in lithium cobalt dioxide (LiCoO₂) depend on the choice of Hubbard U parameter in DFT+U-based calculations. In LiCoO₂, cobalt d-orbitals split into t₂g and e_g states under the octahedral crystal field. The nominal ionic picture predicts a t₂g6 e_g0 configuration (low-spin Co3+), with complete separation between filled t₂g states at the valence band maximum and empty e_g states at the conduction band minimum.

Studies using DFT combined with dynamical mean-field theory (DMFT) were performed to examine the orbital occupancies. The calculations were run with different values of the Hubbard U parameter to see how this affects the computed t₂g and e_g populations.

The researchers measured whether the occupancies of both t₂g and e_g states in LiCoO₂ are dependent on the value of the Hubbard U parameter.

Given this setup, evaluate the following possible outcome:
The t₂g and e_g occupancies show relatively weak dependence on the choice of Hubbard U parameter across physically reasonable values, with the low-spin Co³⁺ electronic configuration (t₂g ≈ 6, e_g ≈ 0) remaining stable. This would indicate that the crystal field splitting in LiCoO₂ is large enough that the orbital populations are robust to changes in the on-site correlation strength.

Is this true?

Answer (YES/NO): NO